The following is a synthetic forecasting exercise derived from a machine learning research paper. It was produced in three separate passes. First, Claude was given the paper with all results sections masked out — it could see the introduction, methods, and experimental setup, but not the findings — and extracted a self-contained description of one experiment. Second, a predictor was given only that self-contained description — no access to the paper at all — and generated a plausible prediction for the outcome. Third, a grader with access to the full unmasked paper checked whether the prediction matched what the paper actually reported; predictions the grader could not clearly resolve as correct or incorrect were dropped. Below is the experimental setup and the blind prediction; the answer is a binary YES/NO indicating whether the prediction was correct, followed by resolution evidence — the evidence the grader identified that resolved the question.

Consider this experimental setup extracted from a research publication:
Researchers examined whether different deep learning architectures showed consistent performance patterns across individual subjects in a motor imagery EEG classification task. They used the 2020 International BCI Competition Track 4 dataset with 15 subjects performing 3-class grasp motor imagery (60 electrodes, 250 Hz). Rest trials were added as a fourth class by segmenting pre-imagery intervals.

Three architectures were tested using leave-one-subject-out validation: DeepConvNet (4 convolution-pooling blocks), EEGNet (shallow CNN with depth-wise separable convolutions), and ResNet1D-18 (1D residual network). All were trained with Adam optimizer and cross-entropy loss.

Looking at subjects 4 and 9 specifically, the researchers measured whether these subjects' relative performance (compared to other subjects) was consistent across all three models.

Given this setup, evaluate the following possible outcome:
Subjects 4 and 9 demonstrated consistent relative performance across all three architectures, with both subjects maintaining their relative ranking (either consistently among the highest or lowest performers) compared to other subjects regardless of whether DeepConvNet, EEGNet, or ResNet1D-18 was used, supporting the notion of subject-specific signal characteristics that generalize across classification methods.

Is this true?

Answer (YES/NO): YES